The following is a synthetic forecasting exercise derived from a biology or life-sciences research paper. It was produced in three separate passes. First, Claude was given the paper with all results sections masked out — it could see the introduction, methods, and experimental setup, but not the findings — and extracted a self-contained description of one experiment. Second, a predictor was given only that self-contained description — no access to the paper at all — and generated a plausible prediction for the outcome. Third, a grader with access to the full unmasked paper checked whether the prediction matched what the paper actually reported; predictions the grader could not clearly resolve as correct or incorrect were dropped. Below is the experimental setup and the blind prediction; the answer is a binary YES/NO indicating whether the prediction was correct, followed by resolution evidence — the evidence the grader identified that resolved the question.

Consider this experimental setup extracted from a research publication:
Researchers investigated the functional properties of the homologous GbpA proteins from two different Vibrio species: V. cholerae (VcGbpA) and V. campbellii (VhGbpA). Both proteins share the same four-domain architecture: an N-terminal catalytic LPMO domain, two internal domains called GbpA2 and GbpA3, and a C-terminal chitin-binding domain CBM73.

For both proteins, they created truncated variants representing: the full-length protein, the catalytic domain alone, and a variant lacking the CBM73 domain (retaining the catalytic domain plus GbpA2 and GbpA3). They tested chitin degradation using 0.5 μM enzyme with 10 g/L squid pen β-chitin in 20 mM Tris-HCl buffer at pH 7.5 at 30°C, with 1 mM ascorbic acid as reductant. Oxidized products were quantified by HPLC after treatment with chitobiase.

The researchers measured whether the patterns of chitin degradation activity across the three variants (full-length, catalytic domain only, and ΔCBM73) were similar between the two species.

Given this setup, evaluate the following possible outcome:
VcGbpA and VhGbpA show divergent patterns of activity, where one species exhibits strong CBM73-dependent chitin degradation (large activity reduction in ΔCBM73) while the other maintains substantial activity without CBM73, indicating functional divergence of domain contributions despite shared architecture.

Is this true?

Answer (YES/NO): NO